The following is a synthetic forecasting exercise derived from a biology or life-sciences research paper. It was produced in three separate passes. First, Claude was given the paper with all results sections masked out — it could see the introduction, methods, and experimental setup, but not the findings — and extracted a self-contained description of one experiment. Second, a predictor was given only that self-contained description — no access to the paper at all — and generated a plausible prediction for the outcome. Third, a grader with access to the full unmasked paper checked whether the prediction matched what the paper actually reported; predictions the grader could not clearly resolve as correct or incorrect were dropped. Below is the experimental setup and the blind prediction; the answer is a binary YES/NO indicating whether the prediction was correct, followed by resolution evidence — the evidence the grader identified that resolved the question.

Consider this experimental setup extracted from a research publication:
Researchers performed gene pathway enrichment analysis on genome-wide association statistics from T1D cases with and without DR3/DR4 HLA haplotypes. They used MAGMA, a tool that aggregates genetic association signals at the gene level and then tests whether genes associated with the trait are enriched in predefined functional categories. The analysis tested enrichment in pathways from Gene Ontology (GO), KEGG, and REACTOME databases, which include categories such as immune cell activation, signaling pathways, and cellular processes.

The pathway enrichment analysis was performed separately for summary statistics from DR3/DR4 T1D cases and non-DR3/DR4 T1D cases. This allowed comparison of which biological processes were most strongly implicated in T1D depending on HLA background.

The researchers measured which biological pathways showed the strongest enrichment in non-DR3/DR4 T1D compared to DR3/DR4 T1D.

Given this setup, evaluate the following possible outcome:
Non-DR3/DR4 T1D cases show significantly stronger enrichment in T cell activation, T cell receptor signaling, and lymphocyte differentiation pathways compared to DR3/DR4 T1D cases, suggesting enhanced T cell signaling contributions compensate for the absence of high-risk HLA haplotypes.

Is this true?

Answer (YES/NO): NO